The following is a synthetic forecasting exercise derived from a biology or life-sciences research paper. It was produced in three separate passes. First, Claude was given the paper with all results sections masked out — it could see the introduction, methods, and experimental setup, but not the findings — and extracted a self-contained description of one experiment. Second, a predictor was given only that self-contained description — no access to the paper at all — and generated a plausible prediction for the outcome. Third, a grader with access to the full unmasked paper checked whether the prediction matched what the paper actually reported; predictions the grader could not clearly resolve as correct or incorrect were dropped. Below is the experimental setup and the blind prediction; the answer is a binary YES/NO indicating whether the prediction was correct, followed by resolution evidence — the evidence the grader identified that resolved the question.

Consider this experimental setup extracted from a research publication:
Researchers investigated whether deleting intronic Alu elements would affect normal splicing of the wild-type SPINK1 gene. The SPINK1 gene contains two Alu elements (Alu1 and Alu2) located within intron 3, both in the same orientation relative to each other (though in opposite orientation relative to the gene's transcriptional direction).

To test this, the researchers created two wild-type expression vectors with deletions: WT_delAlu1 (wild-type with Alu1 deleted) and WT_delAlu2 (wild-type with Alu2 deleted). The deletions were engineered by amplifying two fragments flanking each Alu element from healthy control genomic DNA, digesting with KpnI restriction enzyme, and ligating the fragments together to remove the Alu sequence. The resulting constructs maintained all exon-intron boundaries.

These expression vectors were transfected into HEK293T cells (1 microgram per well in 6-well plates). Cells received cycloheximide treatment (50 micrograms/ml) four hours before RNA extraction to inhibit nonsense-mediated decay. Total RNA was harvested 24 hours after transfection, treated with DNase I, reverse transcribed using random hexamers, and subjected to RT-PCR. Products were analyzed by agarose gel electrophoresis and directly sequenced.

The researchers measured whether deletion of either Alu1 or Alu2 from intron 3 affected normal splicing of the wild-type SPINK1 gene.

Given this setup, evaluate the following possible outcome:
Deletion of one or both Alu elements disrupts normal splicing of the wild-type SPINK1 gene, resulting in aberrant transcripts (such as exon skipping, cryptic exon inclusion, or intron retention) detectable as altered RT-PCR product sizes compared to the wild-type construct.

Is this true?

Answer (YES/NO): NO